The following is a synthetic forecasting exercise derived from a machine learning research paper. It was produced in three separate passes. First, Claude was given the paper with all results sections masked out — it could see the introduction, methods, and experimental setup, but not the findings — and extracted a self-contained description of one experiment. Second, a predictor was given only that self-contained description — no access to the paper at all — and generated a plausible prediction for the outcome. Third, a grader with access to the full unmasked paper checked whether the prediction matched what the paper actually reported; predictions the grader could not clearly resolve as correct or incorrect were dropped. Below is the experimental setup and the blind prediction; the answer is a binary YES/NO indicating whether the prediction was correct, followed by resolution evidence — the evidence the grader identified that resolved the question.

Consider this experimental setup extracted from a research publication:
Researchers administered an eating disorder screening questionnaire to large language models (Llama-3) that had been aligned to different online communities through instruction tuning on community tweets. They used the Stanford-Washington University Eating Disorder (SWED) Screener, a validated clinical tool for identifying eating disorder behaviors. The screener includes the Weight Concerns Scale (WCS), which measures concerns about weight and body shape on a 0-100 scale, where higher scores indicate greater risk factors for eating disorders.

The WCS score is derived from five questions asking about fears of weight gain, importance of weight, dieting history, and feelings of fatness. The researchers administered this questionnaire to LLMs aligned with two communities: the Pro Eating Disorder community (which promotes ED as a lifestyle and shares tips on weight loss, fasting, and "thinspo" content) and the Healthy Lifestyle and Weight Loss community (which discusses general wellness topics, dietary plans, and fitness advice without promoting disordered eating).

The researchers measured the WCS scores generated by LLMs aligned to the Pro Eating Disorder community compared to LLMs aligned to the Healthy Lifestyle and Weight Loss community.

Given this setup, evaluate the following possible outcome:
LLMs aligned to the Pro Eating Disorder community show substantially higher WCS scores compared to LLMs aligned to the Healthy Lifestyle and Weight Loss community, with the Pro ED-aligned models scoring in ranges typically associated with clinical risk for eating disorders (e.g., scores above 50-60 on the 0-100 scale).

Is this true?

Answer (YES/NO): NO